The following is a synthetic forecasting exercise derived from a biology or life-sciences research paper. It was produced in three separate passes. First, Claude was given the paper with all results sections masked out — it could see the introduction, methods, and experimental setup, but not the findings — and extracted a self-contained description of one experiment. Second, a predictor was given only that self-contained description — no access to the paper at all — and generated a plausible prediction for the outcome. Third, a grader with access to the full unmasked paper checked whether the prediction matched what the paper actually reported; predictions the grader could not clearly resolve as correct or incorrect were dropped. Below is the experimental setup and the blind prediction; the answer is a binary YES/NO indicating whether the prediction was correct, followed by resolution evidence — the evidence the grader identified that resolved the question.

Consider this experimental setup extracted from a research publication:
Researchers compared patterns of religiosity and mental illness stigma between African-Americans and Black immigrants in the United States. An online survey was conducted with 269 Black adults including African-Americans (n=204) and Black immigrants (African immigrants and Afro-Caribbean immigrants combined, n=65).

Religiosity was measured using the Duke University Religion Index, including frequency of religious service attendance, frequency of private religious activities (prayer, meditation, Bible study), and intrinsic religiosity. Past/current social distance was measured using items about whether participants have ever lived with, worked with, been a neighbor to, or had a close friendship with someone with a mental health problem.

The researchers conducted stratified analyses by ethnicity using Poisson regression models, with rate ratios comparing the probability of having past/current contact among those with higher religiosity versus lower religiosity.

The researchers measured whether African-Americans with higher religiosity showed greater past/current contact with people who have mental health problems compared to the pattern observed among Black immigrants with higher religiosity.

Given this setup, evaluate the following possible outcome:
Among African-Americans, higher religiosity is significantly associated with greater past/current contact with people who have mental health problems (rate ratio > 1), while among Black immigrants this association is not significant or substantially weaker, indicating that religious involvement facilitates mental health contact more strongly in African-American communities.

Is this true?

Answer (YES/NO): YES